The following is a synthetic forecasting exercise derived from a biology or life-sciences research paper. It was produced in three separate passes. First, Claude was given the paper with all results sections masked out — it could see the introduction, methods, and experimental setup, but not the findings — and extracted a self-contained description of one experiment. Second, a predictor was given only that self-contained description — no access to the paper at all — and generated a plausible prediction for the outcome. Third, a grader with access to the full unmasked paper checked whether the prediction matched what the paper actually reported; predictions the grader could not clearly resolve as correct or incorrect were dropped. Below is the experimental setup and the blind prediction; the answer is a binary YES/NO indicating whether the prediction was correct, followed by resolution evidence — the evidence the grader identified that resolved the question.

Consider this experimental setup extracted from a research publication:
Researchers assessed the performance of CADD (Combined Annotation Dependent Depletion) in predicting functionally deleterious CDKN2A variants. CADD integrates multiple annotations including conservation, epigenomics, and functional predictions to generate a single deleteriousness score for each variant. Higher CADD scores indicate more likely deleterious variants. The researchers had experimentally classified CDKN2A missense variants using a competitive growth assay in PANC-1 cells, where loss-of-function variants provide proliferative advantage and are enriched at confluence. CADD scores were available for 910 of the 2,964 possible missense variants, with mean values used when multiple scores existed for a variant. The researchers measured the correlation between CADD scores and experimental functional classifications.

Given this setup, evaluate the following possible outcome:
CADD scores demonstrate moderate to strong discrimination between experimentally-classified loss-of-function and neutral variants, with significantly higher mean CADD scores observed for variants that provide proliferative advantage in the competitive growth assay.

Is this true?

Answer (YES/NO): NO